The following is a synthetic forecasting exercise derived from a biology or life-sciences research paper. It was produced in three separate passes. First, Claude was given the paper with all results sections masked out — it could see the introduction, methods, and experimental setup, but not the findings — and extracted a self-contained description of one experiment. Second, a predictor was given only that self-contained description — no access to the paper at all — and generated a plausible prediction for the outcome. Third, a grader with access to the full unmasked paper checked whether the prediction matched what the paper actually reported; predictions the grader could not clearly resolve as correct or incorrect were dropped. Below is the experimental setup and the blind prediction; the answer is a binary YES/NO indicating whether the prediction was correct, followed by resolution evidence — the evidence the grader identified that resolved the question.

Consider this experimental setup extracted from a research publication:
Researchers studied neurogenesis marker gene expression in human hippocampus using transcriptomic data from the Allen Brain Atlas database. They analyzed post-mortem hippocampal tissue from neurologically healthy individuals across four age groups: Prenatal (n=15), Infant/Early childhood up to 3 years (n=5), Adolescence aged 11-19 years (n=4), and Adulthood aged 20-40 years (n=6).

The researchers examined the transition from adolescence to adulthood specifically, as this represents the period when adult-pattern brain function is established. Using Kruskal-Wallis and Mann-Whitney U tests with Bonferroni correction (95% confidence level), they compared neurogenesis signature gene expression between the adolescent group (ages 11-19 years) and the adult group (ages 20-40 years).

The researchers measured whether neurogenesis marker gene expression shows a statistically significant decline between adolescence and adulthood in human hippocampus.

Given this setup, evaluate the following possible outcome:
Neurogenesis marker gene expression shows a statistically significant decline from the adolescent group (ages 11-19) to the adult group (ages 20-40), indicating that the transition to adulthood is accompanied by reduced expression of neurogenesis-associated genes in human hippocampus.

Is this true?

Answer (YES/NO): NO